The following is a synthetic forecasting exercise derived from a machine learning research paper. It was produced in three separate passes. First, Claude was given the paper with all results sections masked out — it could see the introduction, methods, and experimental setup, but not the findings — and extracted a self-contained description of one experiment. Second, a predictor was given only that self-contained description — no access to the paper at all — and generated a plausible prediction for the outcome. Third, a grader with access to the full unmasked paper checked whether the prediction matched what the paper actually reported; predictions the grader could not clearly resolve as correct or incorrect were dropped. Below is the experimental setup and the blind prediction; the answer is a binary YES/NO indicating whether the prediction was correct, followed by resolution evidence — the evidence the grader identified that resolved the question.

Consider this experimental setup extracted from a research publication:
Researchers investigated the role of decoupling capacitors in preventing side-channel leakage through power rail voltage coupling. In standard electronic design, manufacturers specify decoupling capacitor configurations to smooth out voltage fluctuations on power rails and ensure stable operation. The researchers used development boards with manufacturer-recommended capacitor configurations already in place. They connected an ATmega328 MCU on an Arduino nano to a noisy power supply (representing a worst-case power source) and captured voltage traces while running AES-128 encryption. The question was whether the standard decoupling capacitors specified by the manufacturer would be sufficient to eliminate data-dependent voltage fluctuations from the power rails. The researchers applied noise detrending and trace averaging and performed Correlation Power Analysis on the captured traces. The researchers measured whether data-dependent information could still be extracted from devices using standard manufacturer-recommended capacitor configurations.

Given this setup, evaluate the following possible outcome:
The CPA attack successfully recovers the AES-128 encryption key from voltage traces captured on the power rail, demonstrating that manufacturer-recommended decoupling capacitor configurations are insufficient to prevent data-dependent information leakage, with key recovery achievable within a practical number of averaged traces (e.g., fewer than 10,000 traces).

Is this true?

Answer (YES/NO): YES